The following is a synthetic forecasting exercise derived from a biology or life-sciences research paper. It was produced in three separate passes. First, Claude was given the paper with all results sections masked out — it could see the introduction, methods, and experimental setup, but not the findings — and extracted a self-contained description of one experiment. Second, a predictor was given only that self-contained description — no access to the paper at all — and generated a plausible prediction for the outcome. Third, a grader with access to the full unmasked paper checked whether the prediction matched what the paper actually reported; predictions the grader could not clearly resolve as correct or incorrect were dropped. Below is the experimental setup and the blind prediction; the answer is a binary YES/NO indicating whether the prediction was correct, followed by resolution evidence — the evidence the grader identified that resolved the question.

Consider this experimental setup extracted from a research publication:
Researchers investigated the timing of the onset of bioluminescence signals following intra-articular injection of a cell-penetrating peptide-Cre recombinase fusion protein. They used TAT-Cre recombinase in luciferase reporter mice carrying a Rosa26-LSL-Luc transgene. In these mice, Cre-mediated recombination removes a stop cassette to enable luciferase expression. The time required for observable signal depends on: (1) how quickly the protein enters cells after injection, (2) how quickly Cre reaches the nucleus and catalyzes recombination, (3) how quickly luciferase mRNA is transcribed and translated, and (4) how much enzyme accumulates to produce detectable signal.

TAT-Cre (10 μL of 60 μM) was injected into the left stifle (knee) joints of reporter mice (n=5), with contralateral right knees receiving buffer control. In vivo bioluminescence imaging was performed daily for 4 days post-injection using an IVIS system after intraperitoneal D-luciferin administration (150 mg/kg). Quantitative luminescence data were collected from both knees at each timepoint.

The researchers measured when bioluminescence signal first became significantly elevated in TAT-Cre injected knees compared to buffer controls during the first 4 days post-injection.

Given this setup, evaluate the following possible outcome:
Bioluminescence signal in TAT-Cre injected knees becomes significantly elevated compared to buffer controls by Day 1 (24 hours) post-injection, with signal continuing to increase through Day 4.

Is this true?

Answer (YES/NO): NO